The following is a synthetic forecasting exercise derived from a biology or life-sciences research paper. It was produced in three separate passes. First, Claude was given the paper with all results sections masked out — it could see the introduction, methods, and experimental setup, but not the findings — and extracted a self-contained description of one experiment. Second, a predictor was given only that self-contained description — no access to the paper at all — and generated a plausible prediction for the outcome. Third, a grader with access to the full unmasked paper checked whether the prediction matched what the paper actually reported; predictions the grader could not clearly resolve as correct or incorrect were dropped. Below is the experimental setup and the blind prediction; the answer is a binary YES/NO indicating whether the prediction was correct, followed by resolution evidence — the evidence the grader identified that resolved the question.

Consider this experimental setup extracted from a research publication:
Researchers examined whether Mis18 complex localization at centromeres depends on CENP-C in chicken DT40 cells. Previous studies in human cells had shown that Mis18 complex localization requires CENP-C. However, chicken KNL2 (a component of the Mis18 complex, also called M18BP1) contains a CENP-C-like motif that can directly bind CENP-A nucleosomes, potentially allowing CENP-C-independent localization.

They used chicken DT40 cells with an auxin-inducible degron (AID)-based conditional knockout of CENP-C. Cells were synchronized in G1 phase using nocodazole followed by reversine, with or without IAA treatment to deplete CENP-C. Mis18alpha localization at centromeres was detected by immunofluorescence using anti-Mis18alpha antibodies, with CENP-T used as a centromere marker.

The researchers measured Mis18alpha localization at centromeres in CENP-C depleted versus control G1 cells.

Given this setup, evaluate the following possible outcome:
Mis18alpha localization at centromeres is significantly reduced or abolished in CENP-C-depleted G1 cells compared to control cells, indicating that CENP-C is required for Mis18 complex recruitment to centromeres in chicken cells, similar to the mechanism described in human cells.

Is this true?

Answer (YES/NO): NO